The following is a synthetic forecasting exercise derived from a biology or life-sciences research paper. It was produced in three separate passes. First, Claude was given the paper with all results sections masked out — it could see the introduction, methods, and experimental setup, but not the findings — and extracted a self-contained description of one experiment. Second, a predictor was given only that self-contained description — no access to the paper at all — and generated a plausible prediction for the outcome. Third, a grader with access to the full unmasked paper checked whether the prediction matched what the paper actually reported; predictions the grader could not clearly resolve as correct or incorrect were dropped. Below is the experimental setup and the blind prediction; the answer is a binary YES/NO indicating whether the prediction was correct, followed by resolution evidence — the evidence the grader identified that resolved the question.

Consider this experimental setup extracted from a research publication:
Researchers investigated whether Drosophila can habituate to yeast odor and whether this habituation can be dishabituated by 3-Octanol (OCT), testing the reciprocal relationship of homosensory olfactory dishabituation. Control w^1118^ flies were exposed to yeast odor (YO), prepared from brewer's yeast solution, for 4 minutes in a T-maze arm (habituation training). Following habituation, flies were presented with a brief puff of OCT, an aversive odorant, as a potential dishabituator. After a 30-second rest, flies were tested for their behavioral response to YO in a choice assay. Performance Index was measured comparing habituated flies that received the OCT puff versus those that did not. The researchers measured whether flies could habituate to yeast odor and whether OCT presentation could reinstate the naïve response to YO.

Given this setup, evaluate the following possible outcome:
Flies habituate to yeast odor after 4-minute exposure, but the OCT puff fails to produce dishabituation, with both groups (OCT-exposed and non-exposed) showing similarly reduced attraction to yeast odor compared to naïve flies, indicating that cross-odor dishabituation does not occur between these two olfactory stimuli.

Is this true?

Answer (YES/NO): NO